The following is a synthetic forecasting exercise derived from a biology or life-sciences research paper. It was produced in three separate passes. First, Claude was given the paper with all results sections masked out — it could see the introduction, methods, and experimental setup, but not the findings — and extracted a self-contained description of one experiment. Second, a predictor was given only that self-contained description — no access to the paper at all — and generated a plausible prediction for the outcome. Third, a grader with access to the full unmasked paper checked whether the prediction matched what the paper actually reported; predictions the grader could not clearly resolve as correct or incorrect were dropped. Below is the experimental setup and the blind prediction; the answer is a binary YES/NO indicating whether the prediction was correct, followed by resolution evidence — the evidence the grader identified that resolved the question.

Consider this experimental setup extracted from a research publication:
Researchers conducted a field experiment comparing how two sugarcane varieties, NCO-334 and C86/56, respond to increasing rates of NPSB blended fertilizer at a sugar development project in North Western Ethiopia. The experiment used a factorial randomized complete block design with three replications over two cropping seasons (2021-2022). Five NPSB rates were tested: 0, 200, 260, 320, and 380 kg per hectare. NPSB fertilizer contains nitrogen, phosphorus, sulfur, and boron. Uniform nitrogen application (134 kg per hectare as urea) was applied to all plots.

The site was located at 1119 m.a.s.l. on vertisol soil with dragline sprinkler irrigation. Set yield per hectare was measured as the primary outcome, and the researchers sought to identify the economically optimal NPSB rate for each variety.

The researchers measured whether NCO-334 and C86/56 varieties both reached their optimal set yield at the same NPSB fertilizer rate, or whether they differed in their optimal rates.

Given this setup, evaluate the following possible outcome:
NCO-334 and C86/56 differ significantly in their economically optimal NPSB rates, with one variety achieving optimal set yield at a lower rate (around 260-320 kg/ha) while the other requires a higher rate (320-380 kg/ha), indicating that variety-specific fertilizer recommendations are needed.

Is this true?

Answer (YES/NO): YES